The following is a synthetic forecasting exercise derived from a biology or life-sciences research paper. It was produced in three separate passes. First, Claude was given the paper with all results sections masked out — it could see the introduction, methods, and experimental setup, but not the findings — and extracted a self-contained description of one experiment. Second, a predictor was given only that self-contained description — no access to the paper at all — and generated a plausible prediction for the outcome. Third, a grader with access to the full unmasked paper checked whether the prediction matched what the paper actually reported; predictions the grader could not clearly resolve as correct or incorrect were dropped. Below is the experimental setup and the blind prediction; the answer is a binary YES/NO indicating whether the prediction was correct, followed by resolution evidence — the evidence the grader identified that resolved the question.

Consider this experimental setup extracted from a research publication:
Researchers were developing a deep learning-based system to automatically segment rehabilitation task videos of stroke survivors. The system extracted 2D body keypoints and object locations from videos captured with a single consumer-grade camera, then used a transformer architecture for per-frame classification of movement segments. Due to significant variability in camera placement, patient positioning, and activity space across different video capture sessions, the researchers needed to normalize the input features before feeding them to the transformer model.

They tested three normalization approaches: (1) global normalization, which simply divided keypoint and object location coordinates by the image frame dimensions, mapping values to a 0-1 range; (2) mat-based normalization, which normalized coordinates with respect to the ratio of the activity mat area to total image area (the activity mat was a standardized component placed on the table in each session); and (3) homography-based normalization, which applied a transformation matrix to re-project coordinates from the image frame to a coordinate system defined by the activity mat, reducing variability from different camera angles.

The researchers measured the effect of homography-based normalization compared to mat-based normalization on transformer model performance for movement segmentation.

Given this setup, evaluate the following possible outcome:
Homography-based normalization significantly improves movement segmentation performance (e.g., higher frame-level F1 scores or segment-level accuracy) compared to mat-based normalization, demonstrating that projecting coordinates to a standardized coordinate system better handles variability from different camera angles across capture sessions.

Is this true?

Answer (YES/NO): NO